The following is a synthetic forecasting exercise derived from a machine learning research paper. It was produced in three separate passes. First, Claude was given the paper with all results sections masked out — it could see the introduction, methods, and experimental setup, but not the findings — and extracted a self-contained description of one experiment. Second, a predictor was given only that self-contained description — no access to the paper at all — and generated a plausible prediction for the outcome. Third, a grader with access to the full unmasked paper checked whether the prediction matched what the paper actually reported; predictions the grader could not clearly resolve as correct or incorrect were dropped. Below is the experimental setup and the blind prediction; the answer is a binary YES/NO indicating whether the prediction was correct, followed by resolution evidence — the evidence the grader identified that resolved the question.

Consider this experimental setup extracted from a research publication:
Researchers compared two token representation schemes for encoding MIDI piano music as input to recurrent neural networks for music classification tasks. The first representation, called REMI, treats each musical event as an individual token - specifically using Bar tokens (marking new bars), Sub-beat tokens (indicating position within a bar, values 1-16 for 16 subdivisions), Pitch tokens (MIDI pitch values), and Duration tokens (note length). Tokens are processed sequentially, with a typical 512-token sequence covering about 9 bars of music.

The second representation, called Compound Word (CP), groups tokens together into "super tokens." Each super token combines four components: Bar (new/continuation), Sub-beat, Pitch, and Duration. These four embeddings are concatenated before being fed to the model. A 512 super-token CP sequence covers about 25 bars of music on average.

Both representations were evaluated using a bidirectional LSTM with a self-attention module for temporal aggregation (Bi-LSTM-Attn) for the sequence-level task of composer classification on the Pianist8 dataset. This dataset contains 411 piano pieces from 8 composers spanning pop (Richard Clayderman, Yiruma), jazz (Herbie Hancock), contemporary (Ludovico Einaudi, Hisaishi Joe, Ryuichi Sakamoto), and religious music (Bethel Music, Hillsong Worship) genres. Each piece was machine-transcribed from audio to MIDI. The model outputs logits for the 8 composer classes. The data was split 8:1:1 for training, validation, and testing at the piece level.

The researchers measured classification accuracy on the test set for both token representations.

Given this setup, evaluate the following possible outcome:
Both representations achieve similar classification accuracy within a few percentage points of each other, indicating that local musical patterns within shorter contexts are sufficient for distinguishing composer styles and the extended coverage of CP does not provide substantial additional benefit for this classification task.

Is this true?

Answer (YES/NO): NO